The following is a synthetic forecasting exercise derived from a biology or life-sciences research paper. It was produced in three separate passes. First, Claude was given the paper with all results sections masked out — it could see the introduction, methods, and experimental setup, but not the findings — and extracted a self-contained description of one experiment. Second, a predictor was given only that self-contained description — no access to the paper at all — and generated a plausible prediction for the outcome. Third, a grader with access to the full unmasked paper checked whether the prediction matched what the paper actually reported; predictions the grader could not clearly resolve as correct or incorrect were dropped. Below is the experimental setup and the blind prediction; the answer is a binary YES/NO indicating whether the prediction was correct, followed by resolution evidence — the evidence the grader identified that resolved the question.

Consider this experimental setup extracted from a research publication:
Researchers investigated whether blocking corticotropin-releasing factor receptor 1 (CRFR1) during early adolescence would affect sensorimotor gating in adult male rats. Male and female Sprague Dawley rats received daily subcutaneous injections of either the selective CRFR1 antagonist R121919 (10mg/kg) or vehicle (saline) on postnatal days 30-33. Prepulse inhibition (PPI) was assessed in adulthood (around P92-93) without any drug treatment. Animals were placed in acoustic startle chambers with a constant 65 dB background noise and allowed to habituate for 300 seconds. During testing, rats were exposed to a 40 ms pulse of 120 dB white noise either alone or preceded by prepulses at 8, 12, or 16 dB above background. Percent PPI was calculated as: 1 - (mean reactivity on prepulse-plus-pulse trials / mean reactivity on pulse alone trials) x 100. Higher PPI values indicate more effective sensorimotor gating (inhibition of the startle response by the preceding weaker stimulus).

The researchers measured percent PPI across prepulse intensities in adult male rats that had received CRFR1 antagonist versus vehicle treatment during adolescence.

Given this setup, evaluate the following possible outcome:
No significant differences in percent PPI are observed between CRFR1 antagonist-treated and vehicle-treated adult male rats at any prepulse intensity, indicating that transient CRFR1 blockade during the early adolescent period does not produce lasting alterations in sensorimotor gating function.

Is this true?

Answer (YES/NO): NO